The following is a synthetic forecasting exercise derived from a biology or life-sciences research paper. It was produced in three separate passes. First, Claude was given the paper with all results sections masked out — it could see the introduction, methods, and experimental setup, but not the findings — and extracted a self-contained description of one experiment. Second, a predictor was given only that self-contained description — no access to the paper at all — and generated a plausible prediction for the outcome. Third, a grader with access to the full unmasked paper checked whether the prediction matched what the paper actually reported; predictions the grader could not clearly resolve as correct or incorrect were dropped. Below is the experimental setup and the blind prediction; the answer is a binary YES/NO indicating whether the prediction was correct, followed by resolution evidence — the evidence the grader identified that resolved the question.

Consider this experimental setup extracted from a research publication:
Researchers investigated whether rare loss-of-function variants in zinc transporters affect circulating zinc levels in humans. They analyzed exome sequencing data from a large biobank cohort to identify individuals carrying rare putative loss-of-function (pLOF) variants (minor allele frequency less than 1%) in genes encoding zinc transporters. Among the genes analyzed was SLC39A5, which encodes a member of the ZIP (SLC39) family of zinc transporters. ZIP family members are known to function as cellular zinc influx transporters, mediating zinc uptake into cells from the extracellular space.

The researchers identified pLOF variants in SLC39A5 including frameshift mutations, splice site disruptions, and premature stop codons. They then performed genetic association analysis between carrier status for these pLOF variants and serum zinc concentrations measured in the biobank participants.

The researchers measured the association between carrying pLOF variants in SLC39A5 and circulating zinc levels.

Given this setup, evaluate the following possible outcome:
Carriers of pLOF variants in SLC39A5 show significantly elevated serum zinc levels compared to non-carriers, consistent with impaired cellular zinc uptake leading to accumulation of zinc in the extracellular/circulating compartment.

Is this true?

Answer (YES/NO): NO